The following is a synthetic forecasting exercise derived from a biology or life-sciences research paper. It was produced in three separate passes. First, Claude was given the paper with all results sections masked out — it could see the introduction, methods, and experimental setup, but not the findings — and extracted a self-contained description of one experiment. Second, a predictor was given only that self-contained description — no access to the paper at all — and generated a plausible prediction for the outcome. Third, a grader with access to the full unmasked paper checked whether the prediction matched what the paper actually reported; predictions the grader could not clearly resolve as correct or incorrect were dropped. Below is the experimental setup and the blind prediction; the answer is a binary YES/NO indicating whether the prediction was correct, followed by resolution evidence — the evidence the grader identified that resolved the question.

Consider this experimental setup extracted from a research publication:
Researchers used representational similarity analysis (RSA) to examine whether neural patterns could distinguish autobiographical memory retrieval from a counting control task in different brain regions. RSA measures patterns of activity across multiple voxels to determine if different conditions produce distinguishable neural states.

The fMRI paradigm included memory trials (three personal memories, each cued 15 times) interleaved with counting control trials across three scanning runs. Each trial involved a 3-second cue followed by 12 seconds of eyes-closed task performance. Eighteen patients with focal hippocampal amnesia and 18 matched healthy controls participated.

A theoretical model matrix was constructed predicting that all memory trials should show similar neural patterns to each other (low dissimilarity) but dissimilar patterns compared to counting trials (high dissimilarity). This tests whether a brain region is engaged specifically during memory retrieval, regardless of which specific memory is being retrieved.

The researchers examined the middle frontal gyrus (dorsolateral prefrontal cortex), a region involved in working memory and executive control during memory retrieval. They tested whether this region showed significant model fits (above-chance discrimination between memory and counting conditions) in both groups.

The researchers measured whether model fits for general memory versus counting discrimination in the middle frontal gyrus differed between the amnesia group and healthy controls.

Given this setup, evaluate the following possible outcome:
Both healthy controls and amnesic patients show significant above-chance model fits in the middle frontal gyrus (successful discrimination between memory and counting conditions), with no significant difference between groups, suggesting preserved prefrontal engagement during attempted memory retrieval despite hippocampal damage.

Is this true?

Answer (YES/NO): YES